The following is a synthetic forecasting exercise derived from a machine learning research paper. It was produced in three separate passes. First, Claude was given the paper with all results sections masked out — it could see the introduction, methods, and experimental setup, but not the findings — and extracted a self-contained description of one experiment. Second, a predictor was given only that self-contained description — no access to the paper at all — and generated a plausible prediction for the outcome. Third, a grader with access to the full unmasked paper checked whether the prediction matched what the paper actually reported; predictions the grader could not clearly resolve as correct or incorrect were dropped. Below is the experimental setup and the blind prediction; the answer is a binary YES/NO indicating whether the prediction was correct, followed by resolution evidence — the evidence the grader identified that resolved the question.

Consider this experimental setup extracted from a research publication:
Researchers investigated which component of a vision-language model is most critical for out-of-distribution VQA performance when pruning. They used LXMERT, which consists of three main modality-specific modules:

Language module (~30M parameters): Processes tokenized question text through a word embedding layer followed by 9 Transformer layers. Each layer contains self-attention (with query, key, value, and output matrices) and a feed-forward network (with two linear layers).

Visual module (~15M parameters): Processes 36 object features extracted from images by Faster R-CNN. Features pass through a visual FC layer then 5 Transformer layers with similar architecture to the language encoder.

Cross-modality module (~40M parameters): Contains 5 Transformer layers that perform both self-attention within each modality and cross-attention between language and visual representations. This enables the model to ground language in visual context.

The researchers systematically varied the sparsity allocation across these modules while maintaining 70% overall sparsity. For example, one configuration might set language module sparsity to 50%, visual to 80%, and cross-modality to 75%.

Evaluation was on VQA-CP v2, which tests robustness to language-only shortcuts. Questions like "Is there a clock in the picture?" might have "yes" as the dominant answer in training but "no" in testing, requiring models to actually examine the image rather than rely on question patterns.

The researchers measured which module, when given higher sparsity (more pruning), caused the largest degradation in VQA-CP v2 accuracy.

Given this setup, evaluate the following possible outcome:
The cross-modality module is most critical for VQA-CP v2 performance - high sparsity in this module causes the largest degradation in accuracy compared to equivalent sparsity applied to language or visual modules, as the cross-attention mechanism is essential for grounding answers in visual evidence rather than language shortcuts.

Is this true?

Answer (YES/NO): NO